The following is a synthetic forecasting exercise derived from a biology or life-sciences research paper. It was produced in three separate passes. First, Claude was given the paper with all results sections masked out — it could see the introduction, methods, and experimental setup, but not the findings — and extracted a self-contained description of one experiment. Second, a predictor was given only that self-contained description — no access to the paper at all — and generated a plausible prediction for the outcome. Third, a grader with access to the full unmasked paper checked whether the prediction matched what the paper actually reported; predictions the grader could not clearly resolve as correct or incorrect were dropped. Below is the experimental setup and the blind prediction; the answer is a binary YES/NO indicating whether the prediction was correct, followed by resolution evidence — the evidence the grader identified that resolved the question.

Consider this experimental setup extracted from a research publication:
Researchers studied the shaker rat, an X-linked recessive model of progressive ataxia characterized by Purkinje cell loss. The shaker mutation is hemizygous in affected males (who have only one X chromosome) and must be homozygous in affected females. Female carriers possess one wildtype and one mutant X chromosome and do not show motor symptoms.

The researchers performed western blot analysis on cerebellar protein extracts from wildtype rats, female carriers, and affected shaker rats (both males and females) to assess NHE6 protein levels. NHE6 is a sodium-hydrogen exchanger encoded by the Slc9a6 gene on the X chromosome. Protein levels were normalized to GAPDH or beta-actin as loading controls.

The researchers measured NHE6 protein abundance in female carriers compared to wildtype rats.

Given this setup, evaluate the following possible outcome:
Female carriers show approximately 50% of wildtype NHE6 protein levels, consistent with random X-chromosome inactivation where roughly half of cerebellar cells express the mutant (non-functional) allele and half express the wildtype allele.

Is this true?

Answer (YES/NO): YES